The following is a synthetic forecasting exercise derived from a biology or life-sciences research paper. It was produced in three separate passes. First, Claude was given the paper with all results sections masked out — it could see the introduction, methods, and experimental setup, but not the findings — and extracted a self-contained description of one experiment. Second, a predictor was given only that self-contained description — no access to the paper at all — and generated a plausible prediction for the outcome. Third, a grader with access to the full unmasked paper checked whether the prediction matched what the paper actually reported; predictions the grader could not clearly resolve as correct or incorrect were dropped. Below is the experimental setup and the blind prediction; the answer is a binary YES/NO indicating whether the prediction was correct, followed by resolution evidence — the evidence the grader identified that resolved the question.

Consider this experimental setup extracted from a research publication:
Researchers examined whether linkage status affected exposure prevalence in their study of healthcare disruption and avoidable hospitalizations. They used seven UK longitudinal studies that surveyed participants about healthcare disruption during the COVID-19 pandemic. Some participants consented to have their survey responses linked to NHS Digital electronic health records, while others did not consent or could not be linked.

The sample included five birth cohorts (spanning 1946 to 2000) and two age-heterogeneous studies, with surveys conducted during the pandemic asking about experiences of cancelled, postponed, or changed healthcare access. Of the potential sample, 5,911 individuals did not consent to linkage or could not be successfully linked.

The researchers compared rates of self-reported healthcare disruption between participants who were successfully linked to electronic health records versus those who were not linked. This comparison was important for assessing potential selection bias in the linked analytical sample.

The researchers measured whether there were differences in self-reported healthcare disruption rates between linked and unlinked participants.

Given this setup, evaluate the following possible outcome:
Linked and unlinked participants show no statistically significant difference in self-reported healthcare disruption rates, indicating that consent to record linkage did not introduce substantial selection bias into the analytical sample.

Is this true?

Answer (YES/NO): NO